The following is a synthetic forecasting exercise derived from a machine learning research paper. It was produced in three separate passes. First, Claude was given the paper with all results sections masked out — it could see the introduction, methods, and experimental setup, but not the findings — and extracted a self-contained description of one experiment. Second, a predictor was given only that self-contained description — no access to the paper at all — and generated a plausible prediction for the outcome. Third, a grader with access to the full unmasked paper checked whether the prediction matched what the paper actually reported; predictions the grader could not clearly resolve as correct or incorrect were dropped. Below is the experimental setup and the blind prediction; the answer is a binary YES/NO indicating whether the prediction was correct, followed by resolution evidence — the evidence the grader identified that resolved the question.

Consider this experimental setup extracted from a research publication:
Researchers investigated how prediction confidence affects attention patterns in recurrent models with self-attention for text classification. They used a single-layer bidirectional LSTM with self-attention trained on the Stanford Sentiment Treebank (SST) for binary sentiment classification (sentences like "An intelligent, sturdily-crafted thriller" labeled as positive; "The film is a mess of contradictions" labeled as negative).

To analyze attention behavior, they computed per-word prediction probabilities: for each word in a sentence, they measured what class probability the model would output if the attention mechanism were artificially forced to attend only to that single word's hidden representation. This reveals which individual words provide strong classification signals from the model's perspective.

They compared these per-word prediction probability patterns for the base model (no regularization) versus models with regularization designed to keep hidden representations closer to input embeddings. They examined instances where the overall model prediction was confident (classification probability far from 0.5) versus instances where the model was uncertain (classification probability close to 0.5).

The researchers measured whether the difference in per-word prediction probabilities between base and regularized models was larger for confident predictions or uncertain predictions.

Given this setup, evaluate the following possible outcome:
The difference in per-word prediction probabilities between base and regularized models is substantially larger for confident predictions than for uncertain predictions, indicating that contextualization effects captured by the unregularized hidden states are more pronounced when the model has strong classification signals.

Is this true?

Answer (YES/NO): YES